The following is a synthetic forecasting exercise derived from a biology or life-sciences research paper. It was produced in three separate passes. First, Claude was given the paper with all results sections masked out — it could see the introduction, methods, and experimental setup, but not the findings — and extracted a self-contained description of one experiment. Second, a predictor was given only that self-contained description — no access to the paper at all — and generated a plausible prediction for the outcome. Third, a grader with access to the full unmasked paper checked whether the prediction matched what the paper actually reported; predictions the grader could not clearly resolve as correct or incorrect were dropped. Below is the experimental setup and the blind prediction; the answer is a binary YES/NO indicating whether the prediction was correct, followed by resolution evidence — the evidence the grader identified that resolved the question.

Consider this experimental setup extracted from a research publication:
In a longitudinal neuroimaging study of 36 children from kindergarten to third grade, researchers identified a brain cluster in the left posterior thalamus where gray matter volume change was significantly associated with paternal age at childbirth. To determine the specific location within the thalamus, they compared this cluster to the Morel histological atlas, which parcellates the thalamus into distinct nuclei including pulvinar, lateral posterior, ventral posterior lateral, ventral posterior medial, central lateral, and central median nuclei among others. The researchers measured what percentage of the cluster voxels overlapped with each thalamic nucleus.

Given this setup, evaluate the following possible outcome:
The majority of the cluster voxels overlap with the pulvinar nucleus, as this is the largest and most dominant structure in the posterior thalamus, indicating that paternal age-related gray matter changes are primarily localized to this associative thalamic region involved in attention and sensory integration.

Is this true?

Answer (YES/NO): YES